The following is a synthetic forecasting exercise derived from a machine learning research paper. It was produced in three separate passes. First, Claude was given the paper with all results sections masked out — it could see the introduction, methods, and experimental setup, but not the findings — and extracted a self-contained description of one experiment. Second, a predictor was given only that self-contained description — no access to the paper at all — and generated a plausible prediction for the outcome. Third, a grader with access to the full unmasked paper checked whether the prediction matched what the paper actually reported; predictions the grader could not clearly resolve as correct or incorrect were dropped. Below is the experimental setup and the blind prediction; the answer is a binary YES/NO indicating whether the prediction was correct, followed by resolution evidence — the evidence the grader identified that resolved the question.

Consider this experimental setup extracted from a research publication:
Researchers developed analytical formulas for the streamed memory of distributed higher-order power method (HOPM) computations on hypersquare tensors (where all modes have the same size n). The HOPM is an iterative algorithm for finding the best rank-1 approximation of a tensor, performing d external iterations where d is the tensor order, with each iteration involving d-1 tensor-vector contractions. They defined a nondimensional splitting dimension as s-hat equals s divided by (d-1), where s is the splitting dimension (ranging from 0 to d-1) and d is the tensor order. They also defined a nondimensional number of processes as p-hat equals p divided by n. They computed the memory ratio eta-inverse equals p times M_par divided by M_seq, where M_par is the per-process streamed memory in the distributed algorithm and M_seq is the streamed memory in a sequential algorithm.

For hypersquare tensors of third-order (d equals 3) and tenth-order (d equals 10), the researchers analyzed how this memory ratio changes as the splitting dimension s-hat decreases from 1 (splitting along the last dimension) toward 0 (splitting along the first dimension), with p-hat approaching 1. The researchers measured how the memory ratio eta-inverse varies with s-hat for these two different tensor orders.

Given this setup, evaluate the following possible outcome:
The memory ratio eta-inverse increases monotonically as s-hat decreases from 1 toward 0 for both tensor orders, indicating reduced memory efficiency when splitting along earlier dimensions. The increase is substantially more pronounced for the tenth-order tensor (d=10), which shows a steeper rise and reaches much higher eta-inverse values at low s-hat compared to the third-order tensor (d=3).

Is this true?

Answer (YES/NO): NO